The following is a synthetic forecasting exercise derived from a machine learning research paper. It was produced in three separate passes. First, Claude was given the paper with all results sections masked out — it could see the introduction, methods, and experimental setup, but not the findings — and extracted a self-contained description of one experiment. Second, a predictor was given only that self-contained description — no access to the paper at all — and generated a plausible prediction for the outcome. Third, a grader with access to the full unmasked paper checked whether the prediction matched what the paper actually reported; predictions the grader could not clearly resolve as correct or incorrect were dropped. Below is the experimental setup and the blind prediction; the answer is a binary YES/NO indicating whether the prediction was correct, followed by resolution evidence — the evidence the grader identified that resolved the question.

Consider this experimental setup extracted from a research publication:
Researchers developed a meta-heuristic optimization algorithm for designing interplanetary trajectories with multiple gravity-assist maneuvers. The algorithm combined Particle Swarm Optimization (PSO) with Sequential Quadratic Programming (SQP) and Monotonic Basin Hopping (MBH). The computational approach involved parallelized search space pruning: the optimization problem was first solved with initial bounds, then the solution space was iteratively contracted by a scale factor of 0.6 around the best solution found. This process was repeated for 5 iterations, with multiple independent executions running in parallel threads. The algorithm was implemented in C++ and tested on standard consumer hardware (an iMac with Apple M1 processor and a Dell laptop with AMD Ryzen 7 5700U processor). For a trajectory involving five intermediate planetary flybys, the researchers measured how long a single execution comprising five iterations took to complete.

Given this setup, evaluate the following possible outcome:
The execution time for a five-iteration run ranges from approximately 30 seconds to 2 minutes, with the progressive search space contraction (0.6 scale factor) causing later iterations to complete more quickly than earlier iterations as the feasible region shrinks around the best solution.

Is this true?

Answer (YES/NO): NO